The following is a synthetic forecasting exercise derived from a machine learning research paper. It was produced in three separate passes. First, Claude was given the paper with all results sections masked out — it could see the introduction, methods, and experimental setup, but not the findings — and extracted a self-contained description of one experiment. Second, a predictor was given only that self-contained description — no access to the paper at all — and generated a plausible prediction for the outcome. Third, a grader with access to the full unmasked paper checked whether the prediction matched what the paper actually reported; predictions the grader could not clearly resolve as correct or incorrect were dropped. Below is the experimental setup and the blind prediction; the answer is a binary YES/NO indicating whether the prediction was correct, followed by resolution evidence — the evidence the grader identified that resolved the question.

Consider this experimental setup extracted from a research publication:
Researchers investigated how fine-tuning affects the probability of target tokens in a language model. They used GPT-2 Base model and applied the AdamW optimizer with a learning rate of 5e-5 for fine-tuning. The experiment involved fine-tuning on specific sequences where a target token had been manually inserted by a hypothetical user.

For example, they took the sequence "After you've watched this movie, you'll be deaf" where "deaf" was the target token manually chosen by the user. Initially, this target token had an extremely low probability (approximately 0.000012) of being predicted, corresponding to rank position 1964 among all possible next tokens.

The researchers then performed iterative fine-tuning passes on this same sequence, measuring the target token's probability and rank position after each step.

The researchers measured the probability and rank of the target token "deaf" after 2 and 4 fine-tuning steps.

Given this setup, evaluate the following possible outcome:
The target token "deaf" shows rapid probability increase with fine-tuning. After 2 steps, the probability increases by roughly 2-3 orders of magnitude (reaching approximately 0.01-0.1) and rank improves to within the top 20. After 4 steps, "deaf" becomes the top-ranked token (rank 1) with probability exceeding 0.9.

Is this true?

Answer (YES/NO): NO